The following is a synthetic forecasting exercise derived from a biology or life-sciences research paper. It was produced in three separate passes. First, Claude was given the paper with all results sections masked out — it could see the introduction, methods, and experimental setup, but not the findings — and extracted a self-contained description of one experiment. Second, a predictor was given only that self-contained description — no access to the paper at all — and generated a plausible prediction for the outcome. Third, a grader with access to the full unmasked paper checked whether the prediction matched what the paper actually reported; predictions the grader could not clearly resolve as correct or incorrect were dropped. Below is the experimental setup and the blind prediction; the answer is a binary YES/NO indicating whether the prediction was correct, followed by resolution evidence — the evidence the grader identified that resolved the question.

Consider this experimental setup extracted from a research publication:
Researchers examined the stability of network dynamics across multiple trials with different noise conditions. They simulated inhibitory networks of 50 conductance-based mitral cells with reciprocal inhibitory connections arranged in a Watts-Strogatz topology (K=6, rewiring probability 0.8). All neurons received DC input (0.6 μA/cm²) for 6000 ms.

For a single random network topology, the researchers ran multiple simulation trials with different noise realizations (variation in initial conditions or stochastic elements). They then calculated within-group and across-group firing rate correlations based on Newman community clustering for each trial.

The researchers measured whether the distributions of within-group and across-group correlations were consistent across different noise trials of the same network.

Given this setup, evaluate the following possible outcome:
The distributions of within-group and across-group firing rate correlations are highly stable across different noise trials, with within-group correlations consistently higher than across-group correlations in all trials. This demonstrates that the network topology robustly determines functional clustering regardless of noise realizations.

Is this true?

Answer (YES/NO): YES